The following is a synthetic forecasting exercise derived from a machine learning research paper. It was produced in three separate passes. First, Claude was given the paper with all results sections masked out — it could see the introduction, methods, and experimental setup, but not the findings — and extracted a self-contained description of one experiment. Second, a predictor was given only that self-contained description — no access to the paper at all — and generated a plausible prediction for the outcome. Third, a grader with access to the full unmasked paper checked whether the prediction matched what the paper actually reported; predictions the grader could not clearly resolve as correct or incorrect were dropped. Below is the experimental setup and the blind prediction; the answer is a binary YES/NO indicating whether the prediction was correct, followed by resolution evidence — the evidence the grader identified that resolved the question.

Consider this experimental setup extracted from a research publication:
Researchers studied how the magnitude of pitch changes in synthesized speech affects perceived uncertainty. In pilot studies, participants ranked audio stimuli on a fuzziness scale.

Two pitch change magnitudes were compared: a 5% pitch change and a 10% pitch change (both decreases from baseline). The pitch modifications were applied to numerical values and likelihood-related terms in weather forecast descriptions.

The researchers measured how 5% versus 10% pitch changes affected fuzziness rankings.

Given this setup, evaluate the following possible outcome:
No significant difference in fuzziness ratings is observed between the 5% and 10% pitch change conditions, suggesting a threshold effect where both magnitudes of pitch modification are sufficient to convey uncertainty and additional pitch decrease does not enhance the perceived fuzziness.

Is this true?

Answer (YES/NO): NO